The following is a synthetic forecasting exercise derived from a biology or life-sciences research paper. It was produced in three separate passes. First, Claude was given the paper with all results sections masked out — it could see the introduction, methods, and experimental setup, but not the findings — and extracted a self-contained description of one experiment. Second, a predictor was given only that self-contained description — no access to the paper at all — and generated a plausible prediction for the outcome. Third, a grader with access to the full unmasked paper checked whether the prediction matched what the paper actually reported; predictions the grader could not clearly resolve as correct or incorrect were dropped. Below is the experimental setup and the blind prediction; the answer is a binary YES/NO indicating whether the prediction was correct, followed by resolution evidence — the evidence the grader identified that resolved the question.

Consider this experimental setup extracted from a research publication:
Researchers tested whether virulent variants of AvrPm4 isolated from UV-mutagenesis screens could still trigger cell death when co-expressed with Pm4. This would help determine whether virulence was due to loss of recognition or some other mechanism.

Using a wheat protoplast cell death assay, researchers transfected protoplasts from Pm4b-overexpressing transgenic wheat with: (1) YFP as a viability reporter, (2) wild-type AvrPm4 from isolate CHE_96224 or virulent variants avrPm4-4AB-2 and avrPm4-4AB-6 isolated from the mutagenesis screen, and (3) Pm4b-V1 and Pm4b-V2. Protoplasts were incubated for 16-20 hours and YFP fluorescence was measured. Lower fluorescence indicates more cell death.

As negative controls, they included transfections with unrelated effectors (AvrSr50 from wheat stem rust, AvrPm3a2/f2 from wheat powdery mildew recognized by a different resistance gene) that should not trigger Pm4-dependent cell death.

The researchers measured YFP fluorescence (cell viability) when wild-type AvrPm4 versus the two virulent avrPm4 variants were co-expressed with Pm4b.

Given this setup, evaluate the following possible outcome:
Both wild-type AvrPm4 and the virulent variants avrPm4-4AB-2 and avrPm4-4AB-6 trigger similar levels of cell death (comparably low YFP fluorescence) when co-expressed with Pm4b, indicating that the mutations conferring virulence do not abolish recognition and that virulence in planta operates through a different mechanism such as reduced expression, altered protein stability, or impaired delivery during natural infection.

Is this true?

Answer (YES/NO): NO